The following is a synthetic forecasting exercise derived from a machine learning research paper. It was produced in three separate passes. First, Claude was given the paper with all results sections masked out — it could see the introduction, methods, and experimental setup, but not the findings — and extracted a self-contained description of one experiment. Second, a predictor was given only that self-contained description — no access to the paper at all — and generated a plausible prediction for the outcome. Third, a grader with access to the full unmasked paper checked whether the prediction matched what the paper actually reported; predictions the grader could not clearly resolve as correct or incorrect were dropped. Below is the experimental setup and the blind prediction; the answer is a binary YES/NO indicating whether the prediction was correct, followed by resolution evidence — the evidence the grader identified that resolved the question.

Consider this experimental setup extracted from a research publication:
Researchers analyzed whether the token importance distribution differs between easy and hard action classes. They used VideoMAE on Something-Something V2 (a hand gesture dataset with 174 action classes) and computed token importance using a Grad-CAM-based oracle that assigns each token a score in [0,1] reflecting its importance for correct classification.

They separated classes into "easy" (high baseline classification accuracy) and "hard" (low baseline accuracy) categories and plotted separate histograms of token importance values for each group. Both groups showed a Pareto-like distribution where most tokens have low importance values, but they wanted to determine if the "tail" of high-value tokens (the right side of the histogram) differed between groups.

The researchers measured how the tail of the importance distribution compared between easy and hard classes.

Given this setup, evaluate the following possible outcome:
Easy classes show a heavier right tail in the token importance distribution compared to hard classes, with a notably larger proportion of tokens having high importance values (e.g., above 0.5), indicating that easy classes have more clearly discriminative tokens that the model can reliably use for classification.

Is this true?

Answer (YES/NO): NO